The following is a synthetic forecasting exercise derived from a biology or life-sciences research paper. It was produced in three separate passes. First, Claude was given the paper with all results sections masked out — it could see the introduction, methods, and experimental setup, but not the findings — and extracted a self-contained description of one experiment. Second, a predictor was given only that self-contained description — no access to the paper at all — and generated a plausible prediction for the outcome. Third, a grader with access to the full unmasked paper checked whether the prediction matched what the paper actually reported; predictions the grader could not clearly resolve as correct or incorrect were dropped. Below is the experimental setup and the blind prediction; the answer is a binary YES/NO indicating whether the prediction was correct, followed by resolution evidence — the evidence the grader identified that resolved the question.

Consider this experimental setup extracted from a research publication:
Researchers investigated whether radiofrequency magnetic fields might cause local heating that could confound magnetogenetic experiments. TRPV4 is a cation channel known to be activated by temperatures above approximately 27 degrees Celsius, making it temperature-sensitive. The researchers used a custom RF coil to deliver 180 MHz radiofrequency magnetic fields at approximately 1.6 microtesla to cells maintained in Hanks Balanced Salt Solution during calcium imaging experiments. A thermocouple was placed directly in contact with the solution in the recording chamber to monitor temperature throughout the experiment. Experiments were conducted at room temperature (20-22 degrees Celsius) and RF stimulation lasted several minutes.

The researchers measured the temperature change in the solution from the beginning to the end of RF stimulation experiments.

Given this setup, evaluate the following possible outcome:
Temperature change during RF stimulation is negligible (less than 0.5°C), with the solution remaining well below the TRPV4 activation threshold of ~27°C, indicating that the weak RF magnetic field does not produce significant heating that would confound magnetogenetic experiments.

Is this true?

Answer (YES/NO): YES